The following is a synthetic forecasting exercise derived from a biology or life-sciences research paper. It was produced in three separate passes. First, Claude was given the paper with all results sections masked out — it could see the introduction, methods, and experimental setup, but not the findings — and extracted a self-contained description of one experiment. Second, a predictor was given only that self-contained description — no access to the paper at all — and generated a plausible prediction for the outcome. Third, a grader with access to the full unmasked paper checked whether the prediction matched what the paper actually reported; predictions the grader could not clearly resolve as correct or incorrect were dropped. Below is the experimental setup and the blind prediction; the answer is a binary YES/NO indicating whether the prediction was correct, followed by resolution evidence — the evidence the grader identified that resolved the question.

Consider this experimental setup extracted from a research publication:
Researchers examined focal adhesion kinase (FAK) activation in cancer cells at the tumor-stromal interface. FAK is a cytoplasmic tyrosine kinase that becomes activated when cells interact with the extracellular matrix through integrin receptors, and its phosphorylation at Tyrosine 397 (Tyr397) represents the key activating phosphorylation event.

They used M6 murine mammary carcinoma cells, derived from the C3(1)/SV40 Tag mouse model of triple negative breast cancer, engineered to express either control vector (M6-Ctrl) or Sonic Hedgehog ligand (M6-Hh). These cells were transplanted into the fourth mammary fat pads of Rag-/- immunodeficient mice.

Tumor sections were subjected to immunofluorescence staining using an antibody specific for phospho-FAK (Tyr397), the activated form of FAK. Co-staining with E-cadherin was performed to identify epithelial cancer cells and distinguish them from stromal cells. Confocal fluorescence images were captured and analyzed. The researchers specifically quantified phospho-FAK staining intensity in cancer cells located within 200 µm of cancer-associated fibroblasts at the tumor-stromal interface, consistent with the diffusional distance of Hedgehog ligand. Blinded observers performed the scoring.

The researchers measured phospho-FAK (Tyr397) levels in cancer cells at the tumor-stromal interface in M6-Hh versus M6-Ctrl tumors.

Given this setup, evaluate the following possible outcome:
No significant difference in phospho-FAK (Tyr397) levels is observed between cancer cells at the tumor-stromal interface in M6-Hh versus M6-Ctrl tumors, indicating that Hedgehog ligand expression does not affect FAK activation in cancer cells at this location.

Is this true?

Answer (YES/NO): NO